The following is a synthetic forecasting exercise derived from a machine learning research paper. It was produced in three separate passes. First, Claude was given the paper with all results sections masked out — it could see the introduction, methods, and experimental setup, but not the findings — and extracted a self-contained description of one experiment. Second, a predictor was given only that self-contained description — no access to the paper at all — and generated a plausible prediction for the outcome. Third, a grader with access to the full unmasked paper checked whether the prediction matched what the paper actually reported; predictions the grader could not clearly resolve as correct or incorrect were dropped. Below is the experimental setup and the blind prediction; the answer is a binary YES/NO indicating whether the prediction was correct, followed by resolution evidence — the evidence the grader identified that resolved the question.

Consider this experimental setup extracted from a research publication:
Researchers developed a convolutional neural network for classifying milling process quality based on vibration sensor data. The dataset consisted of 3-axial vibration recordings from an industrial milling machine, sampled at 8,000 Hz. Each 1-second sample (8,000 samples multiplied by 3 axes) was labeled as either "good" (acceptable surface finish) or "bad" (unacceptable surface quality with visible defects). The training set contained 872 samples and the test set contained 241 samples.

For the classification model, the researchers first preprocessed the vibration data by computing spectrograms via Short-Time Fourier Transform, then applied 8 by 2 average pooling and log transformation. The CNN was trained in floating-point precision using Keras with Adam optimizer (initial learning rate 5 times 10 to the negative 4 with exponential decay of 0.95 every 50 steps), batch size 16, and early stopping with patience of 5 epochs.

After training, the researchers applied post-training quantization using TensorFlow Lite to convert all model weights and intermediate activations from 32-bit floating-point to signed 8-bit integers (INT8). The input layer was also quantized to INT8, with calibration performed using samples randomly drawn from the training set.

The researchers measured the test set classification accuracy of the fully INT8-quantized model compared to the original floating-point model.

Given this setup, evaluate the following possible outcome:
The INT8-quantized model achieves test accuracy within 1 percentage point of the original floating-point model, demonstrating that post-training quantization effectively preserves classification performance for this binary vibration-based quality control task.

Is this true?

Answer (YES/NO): YES